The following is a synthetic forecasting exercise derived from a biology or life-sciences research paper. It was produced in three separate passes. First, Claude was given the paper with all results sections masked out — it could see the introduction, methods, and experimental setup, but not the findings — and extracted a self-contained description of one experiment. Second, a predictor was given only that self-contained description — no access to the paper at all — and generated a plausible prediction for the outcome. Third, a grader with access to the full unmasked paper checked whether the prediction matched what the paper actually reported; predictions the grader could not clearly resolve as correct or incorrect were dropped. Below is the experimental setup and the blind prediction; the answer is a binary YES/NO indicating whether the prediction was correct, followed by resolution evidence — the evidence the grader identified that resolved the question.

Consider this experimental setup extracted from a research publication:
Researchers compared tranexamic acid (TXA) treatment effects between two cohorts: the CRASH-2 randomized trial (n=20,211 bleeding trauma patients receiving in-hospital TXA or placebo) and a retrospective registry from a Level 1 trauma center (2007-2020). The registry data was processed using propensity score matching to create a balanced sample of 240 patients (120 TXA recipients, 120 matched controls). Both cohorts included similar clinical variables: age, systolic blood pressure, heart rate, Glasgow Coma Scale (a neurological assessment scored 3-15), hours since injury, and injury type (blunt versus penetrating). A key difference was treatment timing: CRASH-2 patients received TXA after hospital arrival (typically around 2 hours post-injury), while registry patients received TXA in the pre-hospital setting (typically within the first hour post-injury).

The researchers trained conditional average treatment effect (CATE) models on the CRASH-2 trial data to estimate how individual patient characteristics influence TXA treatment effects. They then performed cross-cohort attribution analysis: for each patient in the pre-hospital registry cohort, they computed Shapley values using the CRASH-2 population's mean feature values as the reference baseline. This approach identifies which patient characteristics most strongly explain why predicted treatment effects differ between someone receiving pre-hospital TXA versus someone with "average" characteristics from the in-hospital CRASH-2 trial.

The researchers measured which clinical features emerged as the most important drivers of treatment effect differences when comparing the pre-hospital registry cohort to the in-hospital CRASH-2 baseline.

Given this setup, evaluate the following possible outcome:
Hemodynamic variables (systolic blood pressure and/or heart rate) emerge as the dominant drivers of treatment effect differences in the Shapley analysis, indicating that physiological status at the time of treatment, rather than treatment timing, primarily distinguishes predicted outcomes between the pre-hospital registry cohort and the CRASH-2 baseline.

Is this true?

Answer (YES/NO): NO